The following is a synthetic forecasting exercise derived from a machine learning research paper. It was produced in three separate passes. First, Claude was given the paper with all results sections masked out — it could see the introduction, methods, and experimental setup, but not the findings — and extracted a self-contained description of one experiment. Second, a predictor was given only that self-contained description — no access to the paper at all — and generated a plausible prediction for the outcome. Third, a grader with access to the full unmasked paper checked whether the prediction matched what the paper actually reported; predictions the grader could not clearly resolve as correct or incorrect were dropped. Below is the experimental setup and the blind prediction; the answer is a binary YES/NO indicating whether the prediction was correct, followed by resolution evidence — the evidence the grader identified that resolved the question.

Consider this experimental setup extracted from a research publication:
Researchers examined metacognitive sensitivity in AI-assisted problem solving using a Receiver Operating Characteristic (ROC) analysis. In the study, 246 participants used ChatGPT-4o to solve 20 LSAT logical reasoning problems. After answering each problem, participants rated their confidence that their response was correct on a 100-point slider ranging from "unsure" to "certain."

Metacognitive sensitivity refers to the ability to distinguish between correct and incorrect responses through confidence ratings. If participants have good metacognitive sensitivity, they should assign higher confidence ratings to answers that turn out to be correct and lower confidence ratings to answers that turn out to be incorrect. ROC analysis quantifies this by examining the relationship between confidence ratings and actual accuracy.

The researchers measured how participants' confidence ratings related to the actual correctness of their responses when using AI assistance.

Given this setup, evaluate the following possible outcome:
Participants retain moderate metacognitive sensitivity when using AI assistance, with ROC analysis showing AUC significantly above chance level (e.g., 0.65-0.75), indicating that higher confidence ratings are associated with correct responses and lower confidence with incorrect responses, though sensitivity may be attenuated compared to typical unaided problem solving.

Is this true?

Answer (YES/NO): NO